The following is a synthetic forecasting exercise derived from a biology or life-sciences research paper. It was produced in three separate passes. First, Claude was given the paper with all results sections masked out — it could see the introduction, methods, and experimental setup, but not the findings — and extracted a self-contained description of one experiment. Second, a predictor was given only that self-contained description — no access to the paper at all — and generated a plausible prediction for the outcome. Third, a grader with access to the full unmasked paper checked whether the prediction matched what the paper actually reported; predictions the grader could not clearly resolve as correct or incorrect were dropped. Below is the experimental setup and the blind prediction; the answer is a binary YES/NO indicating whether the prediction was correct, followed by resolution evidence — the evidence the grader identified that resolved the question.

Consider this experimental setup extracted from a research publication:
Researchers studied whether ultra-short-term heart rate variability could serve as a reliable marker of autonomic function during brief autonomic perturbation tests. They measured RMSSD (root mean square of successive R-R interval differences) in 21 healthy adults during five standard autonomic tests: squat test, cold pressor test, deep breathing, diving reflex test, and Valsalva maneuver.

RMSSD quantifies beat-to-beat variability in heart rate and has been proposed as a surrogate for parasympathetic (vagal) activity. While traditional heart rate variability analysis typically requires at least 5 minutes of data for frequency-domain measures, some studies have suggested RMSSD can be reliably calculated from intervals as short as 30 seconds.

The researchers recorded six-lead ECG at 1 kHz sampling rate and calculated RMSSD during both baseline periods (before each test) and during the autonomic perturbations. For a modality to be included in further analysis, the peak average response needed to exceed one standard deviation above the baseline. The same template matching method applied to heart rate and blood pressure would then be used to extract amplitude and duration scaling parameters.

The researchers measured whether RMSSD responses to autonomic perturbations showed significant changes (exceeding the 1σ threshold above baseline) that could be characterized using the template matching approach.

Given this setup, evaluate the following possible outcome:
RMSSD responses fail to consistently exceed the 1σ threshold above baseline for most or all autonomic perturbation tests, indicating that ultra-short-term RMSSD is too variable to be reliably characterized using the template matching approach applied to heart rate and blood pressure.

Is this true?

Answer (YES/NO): NO